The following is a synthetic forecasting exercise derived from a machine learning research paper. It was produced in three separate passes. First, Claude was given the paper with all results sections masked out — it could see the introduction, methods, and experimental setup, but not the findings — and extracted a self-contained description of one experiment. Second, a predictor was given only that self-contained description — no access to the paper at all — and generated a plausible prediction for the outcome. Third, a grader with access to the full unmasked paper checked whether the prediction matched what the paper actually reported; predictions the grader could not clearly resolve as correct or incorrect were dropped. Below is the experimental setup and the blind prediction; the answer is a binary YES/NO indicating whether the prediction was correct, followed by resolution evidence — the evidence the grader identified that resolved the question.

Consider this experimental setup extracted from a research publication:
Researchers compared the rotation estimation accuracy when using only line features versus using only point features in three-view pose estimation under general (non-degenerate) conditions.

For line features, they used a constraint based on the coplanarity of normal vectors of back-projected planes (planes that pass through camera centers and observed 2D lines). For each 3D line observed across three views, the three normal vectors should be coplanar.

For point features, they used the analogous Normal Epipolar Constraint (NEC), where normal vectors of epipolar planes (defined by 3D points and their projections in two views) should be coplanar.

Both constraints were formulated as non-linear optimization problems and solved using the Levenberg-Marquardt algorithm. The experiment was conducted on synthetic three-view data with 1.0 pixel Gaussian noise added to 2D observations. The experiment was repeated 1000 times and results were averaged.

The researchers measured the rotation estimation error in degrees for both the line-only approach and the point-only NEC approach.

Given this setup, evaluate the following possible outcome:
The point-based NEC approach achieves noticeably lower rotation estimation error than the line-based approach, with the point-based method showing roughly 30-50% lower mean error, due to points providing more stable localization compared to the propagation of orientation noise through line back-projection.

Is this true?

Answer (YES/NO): YES